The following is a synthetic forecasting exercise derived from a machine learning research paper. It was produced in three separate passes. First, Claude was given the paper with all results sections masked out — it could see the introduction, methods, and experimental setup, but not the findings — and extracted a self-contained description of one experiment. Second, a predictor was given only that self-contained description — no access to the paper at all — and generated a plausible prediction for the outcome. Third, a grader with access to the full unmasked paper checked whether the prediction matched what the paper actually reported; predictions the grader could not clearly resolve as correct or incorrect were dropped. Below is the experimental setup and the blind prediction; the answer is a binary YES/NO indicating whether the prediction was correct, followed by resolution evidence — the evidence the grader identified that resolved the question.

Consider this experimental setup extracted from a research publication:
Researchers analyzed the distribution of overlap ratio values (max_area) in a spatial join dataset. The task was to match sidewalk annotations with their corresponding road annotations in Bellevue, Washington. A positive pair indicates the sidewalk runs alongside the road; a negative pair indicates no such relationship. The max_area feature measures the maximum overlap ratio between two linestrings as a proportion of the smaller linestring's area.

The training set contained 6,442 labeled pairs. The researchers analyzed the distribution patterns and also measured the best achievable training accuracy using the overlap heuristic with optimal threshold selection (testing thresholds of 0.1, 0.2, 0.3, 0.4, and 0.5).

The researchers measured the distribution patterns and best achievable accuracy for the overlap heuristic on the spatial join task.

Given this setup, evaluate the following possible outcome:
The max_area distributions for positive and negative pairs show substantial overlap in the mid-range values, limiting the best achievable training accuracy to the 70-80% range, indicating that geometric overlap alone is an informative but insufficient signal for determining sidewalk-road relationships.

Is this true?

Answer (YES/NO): YES